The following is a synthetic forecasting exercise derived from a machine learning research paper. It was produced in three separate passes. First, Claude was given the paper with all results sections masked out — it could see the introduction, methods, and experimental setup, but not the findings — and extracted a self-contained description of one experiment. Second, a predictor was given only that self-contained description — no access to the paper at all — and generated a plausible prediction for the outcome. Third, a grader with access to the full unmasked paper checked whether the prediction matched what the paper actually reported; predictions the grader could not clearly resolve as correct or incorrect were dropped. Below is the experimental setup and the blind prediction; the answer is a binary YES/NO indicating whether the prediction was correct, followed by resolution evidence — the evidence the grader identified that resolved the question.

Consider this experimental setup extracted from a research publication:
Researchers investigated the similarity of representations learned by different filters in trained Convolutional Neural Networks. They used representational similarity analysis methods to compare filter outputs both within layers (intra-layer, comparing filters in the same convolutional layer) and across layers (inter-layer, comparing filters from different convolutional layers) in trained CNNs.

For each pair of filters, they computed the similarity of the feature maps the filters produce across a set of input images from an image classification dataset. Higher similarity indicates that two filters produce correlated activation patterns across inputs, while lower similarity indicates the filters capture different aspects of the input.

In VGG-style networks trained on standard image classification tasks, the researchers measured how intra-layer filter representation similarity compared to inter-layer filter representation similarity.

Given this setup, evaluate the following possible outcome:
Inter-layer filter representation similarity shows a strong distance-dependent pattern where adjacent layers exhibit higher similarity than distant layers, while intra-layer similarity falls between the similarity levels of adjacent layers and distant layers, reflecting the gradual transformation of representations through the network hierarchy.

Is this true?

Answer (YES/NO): NO